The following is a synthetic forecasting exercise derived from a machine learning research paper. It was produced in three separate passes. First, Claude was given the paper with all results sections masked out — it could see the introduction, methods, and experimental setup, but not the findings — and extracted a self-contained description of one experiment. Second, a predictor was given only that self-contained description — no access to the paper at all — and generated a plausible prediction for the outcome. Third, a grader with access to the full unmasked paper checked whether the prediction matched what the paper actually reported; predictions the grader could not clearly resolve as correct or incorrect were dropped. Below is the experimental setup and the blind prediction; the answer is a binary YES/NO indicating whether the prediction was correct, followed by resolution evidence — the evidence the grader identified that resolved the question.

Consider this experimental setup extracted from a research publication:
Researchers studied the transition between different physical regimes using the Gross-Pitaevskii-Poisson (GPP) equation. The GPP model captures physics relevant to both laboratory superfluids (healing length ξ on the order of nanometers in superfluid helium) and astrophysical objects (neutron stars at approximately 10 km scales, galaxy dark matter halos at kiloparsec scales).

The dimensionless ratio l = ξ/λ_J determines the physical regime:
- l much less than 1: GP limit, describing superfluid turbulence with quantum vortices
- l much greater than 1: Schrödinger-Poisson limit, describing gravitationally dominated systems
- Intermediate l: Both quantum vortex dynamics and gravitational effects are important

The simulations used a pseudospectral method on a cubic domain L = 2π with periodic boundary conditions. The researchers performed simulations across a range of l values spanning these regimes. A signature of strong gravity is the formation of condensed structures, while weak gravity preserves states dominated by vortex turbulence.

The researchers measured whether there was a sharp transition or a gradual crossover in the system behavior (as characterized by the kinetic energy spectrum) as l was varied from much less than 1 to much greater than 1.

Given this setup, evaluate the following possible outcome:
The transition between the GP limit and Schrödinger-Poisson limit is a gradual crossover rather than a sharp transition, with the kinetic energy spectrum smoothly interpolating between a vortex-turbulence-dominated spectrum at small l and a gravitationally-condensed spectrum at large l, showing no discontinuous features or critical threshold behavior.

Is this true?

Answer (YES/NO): NO